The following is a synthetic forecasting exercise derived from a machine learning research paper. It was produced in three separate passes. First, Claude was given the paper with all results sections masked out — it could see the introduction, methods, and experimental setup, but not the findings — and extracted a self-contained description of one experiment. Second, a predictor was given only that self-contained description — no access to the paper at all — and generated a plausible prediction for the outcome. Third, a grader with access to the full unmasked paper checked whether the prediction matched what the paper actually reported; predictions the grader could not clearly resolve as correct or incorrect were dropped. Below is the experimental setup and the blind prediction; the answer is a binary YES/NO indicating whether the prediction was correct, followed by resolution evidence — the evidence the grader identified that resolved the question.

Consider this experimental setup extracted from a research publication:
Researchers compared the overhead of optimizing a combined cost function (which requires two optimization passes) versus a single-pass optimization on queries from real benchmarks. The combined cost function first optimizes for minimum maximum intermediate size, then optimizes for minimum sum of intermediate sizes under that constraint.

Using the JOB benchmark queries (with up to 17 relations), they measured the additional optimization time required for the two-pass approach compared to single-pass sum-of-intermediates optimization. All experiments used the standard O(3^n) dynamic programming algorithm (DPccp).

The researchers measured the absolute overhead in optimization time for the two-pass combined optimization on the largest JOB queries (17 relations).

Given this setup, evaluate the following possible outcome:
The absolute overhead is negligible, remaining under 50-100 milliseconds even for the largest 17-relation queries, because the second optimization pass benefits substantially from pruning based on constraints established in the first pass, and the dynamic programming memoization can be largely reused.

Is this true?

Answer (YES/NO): YES